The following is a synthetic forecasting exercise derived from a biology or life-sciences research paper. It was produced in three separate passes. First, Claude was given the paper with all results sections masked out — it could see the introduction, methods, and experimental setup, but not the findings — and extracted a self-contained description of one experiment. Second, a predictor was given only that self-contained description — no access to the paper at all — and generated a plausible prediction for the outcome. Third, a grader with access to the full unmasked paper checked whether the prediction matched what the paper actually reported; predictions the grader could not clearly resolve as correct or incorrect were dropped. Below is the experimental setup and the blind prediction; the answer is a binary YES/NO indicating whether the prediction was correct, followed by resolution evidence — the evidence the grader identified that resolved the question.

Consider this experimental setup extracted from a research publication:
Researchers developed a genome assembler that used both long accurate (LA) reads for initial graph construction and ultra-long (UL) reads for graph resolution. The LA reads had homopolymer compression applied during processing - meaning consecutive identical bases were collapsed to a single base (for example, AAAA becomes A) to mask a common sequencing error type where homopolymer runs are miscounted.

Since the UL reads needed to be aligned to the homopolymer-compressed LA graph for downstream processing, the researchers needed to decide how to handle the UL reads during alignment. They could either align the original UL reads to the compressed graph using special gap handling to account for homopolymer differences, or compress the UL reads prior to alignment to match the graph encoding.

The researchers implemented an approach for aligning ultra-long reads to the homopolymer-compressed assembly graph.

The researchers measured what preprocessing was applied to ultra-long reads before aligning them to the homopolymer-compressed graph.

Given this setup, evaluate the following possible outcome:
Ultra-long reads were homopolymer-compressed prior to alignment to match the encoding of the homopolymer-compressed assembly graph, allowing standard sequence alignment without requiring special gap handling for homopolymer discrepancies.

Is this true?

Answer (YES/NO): YES